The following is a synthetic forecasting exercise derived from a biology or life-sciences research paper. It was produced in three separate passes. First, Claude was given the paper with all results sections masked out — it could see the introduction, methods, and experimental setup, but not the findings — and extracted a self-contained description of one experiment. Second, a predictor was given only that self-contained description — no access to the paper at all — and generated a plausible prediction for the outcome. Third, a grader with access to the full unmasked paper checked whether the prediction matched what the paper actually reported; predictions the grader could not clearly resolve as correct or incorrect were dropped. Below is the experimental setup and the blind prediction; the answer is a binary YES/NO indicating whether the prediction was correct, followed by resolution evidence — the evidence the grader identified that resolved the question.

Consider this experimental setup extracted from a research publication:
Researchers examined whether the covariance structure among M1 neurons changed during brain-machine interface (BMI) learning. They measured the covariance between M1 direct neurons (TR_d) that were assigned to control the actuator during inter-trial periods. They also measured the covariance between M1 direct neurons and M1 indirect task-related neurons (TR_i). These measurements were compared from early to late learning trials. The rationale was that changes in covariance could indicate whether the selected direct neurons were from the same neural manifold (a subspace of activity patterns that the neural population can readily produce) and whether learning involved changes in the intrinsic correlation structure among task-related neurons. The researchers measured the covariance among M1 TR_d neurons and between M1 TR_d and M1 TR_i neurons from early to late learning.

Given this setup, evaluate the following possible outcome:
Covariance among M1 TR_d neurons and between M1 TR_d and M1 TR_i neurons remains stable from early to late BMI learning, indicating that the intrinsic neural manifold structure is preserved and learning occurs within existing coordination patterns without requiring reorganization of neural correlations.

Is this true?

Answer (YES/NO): YES